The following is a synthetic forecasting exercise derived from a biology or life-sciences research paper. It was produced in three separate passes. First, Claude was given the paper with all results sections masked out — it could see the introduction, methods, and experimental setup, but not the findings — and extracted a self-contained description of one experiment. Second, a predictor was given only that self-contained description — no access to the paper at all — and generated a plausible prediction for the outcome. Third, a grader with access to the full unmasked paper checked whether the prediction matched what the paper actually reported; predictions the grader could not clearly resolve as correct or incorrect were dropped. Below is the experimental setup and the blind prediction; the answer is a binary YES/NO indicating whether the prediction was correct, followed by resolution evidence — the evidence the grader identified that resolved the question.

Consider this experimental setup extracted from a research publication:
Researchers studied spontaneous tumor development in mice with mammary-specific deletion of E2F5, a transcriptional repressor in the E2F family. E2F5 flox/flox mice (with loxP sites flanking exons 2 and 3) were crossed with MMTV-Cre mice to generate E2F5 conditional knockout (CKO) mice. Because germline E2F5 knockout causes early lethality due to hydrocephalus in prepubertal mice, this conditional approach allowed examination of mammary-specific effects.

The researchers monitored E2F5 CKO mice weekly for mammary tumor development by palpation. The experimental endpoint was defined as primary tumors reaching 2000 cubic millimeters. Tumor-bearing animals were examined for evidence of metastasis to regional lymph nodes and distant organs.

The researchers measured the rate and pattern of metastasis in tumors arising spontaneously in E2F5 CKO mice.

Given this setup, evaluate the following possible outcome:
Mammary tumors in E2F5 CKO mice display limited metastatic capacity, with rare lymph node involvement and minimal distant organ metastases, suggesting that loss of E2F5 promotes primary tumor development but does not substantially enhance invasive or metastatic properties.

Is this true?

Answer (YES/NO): NO